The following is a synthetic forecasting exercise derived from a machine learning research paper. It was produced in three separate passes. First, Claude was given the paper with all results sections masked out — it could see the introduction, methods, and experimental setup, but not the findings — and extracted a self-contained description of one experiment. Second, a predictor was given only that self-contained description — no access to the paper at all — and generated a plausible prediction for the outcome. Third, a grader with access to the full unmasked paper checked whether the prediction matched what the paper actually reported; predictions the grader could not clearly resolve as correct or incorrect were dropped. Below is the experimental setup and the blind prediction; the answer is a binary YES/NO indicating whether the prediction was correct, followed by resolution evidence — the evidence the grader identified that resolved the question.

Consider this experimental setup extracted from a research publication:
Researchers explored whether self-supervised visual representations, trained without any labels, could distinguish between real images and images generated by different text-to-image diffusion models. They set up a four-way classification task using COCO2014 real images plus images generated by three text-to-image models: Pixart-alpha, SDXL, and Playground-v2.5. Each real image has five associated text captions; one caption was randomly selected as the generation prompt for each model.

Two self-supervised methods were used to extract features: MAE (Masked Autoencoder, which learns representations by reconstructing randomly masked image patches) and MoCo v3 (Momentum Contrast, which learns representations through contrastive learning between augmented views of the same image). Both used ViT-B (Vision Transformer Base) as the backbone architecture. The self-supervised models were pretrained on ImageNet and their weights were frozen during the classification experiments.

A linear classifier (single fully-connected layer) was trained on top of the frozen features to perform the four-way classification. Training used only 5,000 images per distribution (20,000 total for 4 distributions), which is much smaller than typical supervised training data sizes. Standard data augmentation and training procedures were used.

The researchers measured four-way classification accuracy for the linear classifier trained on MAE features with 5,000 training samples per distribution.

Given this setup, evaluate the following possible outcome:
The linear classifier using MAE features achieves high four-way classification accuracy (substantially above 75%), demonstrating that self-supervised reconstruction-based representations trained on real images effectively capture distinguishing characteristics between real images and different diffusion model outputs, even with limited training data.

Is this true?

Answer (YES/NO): YES